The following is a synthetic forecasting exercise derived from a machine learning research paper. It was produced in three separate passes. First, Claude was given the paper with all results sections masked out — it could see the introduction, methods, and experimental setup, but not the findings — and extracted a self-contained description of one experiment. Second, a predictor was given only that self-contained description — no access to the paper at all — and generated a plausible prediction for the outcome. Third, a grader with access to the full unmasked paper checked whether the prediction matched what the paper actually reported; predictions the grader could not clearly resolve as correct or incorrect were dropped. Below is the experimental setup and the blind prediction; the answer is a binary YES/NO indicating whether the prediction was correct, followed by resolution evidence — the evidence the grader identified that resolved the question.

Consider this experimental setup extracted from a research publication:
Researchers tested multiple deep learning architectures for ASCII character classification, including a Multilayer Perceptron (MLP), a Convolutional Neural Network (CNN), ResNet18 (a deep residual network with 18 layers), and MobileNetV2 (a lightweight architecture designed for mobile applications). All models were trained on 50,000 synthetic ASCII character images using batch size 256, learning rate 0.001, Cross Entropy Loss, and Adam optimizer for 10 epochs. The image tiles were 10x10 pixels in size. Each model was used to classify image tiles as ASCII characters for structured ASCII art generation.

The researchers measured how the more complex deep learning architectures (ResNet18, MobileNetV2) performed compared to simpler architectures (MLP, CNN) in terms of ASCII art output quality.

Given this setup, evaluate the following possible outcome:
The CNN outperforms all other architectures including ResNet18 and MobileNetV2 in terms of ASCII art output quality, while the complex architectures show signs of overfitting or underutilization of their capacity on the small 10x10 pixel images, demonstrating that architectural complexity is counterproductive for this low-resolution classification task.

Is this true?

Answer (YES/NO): NO